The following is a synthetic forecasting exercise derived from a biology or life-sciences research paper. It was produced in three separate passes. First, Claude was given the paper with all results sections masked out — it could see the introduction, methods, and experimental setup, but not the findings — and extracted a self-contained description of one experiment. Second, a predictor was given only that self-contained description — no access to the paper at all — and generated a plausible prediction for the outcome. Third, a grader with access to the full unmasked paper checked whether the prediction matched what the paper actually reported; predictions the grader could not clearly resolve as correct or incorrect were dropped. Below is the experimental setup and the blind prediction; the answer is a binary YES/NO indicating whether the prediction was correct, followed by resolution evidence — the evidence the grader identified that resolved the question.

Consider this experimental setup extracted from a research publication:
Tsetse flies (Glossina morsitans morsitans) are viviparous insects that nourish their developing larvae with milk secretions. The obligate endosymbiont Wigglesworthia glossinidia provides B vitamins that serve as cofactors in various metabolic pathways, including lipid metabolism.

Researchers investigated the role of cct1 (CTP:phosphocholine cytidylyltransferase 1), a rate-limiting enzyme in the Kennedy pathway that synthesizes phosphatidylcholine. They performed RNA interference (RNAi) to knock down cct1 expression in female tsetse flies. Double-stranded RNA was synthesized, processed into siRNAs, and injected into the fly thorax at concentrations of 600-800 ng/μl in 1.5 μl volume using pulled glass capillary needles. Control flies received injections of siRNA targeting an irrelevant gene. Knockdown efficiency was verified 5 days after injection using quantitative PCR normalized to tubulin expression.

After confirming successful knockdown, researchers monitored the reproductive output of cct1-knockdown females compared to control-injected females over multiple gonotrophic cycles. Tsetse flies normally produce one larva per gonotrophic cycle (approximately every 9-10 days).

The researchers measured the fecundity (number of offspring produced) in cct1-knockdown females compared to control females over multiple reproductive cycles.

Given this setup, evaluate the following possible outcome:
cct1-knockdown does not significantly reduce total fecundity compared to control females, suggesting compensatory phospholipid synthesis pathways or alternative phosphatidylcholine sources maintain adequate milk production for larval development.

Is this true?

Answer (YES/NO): NO